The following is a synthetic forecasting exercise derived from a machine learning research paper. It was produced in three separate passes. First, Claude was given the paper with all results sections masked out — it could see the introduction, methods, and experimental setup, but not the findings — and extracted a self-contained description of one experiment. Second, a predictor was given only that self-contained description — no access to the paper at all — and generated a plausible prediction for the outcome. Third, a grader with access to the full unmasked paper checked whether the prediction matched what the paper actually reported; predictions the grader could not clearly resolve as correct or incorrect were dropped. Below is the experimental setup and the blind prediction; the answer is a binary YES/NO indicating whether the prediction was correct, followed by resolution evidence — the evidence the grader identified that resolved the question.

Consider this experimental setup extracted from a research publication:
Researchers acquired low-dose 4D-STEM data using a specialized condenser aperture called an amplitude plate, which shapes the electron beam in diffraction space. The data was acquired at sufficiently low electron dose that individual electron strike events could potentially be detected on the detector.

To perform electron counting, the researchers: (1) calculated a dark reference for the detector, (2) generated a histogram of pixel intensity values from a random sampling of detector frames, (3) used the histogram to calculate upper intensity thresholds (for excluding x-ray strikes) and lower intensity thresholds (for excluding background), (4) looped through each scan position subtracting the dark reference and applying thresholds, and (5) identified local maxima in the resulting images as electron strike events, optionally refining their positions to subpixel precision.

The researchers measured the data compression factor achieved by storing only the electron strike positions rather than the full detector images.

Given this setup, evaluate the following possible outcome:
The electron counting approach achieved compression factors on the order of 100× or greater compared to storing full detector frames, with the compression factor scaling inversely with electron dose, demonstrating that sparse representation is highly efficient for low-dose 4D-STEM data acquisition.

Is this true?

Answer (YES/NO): YES